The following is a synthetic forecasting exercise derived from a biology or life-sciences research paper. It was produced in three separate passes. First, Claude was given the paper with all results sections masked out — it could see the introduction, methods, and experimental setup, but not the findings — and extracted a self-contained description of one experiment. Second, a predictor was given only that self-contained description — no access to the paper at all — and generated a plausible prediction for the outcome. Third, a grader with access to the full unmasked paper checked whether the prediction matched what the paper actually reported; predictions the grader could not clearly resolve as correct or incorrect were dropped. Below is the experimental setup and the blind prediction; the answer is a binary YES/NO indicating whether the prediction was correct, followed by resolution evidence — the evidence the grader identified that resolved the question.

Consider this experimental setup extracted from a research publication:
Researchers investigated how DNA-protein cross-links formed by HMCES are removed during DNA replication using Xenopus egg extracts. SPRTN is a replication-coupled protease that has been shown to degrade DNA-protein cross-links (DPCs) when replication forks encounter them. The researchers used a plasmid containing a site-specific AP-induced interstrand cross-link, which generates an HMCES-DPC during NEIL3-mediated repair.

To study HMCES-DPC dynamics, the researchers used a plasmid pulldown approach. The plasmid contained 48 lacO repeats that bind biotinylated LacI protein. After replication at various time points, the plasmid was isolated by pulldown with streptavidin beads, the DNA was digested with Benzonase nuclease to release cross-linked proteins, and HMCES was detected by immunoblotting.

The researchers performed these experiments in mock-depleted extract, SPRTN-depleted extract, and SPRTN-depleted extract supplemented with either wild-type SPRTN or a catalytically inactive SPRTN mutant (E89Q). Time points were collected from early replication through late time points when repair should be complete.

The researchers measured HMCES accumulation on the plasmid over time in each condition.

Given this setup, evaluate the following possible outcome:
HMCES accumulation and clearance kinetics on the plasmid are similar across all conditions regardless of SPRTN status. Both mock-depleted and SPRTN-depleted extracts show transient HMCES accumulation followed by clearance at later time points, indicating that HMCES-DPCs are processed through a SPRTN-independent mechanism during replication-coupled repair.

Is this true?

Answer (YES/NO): NO